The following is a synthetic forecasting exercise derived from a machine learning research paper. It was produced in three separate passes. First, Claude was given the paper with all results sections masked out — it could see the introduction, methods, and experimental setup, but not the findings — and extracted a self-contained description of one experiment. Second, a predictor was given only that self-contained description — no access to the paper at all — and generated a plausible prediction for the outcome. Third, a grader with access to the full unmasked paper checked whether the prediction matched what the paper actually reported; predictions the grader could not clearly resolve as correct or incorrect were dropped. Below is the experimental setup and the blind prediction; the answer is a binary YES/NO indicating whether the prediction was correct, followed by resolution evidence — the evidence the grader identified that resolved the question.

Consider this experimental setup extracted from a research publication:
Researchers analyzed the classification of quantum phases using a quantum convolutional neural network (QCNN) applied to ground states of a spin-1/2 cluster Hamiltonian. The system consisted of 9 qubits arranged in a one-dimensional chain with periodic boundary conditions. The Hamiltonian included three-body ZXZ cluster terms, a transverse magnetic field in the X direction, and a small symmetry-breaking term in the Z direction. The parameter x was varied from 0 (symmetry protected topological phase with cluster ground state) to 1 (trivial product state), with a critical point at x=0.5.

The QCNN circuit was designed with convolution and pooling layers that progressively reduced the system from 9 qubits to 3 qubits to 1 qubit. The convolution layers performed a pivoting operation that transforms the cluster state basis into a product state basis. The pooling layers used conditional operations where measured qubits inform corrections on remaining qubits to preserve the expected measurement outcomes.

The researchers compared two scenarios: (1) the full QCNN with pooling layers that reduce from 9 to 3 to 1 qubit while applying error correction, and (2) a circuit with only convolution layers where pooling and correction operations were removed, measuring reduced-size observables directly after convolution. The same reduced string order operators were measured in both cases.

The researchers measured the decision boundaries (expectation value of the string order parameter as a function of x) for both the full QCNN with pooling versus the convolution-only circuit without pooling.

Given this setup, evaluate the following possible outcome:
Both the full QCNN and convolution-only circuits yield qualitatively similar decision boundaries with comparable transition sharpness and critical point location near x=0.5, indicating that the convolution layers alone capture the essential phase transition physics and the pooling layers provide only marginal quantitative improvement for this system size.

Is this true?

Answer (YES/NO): NO